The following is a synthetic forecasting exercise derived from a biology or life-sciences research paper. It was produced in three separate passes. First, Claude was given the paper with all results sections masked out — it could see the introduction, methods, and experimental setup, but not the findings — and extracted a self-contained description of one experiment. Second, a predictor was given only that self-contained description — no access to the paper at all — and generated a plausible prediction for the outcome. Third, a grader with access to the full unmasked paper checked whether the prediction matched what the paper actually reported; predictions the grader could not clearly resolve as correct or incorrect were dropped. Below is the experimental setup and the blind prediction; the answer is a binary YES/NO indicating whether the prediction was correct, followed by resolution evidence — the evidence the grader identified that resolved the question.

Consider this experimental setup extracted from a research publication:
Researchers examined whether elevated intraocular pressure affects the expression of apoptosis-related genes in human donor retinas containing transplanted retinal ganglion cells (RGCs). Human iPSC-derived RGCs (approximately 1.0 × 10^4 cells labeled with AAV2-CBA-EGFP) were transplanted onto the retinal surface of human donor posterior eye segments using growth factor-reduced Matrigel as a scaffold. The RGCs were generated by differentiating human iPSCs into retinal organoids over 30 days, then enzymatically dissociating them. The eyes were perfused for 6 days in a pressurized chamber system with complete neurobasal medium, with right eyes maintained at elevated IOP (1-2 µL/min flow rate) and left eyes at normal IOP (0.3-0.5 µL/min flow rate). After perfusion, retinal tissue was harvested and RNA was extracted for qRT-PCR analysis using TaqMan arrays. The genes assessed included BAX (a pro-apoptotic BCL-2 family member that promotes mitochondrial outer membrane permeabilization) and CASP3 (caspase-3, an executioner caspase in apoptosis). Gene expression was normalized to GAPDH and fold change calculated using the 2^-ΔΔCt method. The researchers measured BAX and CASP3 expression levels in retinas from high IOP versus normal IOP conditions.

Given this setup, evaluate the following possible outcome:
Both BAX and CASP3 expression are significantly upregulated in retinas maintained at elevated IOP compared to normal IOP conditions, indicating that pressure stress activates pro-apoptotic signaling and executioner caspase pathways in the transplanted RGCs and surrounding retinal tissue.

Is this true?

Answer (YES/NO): NO